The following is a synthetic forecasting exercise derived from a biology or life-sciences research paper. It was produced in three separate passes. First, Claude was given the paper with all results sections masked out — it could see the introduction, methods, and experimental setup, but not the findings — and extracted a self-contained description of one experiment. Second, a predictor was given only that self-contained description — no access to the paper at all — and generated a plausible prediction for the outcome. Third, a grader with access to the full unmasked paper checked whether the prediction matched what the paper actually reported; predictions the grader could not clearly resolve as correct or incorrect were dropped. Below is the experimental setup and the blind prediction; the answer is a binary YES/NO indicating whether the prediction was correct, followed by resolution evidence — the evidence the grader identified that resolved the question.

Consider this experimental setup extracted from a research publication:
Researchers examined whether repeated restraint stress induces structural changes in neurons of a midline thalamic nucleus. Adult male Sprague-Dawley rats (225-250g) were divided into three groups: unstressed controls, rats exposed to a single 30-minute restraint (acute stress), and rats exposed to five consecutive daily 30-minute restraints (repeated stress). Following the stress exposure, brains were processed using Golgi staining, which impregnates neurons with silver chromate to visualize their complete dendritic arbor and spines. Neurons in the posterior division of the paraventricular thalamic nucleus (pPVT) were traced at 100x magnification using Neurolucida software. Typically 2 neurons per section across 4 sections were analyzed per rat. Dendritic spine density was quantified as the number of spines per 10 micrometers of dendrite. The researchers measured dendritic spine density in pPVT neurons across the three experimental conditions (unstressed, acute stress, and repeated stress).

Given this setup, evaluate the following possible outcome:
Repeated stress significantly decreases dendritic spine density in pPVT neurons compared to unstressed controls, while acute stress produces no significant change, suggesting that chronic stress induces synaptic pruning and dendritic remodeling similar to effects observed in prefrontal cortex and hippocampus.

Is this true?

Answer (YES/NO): NO